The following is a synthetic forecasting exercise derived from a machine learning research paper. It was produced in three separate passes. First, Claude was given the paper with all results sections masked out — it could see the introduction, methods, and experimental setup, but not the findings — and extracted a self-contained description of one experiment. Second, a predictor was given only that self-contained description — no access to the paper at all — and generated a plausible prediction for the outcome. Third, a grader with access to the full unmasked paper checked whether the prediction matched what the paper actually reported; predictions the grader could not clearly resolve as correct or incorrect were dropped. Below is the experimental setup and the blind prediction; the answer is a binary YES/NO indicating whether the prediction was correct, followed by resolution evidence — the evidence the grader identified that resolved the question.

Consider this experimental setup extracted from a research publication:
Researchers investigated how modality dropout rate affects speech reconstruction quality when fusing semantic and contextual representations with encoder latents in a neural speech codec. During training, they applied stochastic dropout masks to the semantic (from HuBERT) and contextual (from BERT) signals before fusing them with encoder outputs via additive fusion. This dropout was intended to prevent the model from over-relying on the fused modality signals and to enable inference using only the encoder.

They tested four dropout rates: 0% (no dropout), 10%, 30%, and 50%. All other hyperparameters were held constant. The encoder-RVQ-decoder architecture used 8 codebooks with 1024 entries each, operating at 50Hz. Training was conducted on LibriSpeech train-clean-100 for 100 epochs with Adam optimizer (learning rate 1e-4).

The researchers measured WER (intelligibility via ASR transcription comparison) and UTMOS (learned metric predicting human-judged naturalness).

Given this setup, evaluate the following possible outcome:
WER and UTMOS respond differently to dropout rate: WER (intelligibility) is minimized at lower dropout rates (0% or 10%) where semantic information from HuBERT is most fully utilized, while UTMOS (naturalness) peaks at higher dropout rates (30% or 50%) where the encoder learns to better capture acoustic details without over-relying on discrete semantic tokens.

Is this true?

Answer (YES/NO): YES